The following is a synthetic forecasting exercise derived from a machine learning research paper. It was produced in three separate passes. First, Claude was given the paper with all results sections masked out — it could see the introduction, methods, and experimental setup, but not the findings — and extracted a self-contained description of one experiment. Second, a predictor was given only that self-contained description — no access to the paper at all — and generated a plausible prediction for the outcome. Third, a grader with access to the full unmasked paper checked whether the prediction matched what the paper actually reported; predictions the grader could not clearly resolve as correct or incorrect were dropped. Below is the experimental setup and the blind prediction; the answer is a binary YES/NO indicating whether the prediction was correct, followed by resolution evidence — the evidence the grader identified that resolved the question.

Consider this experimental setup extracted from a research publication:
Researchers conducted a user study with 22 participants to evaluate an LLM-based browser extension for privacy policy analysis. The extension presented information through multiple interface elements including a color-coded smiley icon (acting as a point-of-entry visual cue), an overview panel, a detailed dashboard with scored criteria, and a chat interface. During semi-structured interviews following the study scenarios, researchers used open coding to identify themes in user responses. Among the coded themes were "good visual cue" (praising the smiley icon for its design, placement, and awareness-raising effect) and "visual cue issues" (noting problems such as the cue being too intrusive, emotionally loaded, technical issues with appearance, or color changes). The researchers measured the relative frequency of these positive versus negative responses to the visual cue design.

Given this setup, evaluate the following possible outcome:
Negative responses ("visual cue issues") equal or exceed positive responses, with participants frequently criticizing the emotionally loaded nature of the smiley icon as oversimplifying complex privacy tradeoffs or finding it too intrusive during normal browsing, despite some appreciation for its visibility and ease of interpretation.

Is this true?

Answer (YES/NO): NO